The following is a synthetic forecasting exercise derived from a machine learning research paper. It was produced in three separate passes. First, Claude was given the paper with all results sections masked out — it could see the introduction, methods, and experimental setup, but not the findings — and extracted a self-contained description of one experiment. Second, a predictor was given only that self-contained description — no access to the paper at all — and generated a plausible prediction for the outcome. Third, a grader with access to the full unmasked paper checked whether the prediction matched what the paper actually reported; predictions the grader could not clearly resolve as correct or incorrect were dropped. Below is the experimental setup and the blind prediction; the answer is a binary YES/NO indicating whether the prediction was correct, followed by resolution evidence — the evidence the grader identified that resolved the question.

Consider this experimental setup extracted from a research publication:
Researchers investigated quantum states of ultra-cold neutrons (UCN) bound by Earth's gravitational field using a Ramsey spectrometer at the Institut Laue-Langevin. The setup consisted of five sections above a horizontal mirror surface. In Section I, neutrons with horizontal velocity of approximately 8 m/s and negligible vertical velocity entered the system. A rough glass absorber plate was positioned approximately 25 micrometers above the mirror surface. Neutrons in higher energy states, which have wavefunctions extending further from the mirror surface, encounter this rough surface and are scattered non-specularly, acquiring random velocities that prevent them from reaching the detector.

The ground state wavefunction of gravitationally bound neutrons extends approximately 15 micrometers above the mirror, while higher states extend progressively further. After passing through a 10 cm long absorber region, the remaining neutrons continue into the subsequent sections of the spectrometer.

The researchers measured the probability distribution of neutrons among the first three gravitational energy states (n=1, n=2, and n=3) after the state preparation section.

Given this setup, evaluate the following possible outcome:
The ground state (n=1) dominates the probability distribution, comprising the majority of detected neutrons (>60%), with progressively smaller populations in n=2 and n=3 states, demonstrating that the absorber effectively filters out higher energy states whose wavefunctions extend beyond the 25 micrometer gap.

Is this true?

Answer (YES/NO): YES